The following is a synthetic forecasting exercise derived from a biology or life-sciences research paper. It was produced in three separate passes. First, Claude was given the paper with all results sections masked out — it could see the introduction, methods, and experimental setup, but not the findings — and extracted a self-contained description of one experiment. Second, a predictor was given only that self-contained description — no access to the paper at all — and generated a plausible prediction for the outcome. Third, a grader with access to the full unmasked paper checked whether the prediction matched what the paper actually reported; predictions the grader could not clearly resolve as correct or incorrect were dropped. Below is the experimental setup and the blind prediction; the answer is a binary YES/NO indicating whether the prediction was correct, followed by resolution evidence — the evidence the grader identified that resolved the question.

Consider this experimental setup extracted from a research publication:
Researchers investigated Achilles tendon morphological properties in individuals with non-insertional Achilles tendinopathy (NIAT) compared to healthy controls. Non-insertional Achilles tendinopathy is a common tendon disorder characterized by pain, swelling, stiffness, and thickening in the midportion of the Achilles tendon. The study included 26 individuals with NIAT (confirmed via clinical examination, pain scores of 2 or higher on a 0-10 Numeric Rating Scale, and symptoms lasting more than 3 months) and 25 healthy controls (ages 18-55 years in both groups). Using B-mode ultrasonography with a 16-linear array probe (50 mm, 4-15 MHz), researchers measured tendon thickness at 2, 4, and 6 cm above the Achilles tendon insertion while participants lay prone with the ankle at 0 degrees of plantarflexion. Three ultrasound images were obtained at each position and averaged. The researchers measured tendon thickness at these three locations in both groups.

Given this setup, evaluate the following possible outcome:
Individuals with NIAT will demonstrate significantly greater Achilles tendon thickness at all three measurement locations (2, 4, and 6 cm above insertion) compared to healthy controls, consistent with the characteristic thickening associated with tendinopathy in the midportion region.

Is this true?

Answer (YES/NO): NO